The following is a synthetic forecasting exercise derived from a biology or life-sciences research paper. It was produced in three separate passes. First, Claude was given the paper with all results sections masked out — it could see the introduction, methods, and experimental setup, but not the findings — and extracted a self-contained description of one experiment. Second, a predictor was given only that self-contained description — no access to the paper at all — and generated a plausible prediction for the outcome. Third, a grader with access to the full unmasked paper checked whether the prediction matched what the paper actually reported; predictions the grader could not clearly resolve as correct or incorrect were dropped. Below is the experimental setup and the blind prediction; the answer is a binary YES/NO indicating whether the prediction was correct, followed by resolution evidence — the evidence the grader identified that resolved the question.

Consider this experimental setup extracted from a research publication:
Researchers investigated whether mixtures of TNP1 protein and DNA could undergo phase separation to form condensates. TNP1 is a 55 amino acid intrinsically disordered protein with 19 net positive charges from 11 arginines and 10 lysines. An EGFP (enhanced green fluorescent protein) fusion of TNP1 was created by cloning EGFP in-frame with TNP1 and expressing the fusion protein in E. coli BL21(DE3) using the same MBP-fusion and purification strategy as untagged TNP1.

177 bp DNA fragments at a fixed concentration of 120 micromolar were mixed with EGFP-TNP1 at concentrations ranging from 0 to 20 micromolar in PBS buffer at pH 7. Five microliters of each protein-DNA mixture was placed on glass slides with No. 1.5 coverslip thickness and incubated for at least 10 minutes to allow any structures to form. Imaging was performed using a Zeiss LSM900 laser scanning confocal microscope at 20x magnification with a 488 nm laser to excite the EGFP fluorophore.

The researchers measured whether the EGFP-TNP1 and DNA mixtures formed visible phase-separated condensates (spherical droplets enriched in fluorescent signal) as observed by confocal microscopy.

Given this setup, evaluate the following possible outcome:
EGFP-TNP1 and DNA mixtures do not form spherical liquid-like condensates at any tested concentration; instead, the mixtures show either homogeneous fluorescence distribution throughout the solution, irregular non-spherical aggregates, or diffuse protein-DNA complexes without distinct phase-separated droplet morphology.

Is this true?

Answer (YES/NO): NO